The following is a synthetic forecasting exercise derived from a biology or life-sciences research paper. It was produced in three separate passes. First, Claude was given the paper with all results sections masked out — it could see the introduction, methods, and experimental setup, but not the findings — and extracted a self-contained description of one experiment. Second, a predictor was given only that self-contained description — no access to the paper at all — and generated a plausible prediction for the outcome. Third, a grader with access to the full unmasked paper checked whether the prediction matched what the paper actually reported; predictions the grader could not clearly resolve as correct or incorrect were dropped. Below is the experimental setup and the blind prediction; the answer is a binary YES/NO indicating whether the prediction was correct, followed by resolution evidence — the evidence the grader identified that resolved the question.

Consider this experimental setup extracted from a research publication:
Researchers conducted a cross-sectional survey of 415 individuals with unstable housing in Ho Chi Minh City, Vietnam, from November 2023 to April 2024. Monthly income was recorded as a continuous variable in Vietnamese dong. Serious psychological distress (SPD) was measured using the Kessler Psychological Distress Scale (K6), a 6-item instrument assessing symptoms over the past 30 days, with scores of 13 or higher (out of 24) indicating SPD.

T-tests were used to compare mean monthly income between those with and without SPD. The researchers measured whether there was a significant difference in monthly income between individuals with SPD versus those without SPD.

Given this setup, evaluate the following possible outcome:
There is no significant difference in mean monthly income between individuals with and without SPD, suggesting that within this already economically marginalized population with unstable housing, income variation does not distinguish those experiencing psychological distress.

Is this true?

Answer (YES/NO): YES